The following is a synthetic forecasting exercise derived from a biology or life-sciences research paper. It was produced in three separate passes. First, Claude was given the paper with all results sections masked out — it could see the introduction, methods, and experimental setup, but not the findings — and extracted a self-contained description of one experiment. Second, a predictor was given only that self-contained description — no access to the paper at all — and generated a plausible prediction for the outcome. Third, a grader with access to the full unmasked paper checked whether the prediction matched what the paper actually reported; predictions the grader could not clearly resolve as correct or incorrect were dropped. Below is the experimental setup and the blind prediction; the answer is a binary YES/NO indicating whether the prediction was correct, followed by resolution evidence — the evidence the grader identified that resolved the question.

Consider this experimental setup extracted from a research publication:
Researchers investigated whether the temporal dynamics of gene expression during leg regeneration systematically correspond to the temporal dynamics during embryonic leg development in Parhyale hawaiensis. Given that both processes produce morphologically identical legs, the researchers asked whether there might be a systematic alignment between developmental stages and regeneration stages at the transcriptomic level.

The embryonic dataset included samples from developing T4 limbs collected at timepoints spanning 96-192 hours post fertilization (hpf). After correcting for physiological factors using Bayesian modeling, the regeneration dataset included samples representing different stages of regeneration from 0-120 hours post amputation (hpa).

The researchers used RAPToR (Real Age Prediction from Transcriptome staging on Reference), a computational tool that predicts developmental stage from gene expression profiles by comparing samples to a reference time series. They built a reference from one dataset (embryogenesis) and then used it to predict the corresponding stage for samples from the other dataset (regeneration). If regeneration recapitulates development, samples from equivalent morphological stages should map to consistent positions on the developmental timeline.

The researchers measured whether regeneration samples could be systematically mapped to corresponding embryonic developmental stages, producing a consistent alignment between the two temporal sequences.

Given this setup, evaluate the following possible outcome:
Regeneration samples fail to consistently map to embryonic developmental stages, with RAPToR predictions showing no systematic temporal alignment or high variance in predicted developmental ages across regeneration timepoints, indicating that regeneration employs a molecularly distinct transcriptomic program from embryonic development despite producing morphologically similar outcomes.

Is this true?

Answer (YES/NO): YES